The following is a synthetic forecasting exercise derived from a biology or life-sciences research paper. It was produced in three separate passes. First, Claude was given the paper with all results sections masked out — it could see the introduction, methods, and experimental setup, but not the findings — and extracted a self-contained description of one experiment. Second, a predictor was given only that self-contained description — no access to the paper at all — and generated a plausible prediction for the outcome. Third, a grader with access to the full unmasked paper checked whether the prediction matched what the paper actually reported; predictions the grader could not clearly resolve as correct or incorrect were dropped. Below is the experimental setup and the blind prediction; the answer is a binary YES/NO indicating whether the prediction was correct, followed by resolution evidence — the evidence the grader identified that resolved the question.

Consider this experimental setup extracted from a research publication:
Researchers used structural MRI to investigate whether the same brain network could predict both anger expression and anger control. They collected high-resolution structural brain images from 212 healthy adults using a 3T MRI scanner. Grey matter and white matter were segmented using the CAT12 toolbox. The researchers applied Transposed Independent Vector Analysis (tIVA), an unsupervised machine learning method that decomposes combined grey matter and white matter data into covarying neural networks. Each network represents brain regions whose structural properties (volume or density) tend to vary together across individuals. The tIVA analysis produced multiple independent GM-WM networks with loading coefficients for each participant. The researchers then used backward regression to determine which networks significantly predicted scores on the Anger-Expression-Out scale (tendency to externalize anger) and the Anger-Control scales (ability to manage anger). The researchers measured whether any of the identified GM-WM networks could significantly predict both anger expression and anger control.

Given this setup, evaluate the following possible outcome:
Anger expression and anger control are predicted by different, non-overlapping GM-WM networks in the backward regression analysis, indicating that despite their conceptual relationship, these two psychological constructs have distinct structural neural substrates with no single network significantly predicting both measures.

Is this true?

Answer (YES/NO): NO